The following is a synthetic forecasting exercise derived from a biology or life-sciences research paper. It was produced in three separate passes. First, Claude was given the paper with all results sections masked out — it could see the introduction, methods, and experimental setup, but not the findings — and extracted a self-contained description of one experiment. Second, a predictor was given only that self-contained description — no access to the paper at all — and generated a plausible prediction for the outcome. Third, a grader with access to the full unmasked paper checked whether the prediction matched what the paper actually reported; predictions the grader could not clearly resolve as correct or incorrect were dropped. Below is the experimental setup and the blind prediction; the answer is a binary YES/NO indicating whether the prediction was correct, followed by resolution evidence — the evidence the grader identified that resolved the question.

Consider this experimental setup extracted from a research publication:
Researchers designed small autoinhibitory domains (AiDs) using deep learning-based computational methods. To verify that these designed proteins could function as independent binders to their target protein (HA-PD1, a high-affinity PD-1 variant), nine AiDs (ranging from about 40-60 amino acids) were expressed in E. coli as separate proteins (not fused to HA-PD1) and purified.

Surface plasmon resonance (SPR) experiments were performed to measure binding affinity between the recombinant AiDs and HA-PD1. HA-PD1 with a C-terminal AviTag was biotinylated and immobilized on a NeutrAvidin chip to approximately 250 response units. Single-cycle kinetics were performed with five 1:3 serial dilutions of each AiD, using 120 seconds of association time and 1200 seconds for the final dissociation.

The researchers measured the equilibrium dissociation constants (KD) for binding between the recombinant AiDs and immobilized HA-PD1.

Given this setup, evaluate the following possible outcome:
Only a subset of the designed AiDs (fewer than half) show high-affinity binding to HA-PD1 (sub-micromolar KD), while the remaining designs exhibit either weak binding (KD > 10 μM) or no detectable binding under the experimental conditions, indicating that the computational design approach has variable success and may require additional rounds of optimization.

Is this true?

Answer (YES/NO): NO